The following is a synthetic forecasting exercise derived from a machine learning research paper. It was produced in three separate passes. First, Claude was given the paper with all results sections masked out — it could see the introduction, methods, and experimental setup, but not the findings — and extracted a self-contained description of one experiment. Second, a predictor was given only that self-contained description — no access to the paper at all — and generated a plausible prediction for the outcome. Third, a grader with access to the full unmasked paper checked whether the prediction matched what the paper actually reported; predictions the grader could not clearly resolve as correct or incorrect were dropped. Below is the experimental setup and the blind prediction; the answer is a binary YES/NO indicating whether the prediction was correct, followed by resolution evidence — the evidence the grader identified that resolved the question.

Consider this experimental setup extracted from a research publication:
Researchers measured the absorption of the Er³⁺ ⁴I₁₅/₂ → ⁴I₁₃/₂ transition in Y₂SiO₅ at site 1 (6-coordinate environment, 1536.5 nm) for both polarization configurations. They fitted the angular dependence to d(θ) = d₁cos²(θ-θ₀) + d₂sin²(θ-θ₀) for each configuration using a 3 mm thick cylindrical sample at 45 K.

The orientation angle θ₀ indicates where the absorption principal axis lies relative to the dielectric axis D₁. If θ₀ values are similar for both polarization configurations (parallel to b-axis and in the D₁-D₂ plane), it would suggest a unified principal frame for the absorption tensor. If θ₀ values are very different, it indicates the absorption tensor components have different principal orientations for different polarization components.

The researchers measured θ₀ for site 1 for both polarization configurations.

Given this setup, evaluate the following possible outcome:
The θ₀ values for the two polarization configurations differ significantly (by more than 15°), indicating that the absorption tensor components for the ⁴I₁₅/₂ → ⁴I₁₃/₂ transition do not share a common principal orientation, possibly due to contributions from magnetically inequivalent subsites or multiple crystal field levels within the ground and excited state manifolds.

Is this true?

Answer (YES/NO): YES